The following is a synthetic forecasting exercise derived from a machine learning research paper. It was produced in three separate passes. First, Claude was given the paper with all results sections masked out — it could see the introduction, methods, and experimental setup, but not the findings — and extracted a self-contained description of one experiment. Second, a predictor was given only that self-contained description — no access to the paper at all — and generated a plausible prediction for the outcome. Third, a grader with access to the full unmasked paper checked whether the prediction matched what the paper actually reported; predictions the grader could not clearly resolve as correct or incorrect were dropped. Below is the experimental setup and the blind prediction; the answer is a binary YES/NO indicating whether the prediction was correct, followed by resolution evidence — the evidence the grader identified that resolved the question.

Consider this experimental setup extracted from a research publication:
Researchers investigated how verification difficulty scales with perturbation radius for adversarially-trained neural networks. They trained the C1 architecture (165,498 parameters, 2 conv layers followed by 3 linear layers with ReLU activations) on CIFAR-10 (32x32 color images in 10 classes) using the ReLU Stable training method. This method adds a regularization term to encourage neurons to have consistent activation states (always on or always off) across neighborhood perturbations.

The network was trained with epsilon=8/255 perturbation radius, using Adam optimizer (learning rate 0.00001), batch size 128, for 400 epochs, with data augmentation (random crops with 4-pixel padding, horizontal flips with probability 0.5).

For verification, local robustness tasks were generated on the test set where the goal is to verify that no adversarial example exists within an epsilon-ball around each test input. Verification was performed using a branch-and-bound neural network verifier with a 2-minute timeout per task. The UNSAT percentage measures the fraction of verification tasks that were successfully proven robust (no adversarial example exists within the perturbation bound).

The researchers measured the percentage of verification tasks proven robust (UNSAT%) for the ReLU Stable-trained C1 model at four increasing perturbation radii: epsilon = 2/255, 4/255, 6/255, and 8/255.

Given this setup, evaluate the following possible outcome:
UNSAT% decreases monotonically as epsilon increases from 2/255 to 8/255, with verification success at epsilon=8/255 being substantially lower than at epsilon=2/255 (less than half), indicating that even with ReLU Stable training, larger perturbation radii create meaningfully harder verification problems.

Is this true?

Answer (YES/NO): YES